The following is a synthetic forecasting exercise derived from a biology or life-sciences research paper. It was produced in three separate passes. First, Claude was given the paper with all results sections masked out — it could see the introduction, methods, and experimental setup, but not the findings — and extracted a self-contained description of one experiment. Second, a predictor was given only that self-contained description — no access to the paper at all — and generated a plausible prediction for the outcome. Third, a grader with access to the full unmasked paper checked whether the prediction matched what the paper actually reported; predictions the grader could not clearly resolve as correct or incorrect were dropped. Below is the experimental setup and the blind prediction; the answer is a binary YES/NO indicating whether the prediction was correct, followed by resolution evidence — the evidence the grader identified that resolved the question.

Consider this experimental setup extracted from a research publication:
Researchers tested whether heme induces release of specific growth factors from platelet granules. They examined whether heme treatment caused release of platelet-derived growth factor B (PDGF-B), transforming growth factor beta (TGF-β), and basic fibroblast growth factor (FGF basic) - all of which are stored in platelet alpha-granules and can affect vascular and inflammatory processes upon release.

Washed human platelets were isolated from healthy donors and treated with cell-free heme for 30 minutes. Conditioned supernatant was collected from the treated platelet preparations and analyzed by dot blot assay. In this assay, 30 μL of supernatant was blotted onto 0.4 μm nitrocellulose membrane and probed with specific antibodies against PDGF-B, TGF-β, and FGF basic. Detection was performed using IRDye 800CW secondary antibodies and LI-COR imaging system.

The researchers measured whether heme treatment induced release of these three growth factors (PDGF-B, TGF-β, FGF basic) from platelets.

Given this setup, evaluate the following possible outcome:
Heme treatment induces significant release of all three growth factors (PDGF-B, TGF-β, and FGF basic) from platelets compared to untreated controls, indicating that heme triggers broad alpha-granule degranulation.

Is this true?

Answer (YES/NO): NO